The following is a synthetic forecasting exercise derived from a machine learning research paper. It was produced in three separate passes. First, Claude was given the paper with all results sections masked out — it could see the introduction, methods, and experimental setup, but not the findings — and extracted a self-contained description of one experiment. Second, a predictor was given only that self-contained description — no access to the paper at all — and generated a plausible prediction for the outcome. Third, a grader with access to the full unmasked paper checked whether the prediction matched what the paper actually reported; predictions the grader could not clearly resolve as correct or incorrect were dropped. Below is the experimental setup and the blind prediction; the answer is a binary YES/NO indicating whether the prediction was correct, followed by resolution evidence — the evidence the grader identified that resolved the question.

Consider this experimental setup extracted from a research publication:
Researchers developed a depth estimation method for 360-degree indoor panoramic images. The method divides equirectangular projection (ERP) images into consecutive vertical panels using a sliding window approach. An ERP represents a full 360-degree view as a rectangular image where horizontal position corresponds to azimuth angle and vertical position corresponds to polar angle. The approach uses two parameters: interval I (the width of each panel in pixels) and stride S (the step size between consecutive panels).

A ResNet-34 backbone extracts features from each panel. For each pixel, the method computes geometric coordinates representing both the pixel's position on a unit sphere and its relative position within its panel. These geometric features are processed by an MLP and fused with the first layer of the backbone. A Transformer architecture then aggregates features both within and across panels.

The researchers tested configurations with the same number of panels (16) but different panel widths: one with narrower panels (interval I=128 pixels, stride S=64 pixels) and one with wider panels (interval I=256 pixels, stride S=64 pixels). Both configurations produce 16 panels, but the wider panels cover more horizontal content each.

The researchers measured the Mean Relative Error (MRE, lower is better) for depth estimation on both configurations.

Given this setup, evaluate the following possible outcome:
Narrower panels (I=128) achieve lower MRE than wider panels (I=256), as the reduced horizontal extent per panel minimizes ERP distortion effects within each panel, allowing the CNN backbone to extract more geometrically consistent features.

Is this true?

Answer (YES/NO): YES